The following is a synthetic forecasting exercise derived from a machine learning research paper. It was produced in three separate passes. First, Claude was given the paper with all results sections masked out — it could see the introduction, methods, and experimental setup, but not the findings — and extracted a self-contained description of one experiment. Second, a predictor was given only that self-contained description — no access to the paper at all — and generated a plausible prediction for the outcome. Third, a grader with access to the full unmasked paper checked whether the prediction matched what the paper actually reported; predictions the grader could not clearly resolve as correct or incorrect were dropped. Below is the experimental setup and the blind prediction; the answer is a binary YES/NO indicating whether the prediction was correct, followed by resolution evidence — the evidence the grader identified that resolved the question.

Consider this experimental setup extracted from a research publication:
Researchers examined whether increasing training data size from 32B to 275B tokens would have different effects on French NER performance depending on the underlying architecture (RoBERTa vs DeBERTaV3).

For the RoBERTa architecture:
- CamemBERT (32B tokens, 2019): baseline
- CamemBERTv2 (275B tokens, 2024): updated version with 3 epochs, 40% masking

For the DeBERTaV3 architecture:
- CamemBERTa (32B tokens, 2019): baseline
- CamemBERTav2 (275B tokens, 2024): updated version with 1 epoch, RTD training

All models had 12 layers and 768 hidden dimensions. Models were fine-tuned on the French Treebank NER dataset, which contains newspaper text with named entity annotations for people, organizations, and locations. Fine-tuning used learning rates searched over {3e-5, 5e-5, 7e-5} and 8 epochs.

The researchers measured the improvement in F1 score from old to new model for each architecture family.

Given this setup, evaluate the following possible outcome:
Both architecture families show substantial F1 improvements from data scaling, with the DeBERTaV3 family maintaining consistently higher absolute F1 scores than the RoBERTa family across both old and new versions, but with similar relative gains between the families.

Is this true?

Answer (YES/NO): NO